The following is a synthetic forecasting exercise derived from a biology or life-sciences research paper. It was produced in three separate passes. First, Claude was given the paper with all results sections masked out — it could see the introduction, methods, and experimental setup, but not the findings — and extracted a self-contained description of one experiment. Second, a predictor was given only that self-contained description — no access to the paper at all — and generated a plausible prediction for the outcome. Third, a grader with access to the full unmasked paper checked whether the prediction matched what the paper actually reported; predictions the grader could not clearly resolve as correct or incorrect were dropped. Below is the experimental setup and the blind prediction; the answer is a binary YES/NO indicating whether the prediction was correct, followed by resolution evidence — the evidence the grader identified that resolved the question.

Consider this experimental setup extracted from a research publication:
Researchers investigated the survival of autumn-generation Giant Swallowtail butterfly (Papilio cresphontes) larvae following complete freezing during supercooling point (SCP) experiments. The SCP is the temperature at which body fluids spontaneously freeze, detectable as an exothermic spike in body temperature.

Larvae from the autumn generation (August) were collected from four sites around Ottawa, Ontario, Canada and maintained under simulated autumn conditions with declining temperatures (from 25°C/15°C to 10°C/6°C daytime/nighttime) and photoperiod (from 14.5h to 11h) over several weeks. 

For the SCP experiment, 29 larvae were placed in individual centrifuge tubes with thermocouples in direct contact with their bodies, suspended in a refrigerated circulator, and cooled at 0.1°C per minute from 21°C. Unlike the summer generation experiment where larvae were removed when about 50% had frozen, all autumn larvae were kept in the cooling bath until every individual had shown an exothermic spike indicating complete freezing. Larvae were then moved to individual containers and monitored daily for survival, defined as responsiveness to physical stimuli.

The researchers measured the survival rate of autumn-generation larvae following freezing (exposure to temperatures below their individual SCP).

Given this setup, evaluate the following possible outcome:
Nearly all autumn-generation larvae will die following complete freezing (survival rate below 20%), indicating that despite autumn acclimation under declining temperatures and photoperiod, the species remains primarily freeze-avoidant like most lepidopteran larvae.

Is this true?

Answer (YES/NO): YES